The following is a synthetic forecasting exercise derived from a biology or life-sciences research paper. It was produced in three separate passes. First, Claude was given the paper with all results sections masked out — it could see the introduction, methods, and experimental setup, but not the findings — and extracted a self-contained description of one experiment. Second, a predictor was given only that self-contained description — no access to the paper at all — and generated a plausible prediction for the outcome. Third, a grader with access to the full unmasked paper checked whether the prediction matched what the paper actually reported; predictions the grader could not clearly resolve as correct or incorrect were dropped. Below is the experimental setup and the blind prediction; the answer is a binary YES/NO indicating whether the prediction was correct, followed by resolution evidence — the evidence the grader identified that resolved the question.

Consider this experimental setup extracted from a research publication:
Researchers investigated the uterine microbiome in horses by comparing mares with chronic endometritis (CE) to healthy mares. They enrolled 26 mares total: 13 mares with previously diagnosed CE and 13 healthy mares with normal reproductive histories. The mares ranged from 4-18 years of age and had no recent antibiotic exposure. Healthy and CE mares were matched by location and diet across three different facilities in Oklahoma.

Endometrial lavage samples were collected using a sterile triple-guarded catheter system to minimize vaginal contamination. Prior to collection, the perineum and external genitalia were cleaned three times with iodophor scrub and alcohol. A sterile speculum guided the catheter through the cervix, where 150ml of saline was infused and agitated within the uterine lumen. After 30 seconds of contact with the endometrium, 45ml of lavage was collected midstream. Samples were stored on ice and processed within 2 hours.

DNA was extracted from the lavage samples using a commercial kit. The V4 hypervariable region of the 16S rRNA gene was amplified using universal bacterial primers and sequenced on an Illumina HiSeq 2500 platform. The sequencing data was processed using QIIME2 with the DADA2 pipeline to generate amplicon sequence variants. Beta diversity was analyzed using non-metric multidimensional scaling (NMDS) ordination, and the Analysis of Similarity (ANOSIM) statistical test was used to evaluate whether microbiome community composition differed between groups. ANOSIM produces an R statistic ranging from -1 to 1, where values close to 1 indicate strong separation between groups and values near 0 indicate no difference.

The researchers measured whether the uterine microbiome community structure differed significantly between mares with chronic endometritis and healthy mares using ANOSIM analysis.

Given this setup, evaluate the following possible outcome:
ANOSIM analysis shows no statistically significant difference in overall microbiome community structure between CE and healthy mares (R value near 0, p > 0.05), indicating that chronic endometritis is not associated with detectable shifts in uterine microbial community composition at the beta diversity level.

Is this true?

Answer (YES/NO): NO